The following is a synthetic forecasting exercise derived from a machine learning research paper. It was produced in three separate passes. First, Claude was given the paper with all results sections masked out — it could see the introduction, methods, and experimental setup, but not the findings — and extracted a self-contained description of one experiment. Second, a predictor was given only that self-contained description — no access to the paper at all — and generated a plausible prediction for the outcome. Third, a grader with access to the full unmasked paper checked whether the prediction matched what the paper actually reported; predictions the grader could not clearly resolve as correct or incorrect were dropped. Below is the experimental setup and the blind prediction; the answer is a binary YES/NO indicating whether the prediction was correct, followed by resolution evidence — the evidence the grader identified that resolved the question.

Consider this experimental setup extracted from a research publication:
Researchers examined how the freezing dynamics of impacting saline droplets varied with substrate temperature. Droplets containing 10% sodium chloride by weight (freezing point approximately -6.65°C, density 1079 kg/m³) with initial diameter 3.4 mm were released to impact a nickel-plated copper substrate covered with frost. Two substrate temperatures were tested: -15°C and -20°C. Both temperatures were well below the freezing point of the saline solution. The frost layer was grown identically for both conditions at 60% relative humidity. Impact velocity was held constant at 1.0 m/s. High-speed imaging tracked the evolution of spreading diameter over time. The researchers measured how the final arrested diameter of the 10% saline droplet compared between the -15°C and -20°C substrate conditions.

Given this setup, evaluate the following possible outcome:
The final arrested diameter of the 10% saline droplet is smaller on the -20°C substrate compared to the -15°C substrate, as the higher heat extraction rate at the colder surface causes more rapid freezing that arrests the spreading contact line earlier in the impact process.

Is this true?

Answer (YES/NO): YES